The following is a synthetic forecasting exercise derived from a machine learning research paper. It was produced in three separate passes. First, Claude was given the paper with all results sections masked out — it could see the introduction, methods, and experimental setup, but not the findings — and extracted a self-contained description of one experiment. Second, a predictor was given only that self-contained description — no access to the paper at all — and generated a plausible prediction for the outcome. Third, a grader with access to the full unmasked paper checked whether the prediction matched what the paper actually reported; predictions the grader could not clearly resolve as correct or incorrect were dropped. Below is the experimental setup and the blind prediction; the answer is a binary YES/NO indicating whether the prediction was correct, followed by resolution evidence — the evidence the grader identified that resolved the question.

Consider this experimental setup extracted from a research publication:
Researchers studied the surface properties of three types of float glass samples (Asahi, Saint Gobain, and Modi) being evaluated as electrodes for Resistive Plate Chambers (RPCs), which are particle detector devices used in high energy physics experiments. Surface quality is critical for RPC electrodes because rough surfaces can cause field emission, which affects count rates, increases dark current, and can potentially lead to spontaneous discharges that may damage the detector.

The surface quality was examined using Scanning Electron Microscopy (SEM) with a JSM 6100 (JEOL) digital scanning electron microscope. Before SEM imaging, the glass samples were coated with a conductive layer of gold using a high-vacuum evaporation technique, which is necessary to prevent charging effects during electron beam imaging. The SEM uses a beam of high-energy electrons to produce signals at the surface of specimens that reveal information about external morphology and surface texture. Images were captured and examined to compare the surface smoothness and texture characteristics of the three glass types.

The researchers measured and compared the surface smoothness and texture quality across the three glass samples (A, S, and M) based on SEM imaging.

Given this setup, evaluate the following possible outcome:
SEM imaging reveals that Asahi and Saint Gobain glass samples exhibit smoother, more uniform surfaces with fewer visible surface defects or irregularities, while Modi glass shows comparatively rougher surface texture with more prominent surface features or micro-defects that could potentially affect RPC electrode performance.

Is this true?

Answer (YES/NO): YES